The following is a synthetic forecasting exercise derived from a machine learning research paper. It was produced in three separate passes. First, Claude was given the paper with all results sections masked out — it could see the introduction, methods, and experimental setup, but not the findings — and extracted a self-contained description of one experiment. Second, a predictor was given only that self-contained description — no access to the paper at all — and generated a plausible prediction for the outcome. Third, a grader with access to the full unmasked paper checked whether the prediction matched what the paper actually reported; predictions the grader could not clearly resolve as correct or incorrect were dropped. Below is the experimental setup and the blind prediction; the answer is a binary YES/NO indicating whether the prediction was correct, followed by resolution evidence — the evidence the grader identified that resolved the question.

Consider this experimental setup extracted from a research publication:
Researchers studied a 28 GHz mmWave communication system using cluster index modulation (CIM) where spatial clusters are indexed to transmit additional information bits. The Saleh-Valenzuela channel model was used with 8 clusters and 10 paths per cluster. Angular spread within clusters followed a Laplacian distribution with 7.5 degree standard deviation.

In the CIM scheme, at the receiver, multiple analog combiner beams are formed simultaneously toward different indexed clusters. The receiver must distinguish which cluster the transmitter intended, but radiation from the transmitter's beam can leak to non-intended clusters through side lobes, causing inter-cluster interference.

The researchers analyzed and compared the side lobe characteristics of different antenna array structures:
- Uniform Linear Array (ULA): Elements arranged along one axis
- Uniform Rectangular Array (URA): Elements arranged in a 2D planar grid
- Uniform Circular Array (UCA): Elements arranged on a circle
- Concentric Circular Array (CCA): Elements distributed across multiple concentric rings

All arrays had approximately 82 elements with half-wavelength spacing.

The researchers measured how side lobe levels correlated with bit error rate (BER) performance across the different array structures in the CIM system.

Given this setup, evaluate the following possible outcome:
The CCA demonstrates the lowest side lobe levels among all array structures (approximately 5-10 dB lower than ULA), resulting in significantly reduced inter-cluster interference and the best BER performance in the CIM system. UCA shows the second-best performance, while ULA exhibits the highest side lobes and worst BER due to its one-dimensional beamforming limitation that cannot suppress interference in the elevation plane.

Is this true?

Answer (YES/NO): NO